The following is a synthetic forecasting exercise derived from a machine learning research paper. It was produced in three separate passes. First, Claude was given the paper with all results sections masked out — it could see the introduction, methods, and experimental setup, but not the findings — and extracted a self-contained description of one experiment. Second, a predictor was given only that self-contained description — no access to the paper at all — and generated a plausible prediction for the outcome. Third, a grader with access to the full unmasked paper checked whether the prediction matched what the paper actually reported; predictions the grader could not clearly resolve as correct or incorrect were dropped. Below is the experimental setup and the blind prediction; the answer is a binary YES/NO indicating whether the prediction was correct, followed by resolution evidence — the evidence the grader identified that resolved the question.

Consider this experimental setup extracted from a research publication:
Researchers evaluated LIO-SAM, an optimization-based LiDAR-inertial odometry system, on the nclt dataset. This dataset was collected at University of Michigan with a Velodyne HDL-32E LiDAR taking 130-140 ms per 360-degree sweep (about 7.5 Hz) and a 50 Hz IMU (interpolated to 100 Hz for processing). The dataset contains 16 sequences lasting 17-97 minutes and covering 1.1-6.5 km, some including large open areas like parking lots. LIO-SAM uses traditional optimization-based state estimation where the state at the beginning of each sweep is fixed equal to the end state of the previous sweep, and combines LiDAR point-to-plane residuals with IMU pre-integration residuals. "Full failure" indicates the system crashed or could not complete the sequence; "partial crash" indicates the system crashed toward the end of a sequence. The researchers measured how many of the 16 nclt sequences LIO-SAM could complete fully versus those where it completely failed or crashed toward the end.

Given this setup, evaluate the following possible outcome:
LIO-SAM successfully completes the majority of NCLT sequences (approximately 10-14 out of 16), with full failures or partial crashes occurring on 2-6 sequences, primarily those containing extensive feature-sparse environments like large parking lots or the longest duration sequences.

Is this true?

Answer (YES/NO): NO